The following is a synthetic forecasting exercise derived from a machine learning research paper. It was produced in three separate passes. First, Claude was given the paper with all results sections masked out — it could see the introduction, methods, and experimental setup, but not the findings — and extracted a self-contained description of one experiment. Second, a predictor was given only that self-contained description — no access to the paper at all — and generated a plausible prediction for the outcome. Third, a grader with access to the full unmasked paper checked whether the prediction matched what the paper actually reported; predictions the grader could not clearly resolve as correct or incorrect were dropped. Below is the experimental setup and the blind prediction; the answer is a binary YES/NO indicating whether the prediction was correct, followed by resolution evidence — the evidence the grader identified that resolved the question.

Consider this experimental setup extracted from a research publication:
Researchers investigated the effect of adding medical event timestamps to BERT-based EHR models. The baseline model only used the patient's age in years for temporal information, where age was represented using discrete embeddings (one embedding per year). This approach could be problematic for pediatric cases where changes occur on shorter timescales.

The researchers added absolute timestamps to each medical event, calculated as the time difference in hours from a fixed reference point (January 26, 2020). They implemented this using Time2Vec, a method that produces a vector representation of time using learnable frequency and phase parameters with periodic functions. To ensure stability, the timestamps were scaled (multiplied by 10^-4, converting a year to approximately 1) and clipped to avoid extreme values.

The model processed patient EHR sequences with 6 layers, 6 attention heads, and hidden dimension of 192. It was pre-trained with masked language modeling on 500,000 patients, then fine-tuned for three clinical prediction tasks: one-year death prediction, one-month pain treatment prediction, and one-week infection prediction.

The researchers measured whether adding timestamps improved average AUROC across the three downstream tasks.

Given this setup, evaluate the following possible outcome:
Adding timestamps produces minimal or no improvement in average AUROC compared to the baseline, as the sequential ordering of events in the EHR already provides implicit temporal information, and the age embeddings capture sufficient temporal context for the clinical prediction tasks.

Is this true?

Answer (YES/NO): NO